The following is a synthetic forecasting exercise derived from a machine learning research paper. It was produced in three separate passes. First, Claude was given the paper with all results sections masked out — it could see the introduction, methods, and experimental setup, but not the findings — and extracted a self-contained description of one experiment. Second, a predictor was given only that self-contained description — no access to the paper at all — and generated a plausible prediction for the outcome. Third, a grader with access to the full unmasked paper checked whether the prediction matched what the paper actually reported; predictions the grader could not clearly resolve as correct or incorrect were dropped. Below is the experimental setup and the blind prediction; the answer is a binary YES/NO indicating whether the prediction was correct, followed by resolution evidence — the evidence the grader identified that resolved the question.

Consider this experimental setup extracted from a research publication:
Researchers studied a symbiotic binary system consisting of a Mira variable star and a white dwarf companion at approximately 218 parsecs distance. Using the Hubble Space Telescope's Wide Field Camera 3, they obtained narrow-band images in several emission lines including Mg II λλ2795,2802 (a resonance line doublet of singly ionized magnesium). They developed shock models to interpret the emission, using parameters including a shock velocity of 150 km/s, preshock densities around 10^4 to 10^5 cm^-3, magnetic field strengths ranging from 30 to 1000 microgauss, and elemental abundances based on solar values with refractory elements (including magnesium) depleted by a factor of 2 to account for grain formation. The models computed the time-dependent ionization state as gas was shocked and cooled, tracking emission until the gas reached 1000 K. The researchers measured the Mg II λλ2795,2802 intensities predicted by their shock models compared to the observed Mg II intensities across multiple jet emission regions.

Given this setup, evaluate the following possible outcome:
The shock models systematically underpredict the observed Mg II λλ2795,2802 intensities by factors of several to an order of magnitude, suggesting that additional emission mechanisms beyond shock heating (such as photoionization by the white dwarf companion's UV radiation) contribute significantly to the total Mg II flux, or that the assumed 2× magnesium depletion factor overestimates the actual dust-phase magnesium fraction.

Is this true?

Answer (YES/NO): NO